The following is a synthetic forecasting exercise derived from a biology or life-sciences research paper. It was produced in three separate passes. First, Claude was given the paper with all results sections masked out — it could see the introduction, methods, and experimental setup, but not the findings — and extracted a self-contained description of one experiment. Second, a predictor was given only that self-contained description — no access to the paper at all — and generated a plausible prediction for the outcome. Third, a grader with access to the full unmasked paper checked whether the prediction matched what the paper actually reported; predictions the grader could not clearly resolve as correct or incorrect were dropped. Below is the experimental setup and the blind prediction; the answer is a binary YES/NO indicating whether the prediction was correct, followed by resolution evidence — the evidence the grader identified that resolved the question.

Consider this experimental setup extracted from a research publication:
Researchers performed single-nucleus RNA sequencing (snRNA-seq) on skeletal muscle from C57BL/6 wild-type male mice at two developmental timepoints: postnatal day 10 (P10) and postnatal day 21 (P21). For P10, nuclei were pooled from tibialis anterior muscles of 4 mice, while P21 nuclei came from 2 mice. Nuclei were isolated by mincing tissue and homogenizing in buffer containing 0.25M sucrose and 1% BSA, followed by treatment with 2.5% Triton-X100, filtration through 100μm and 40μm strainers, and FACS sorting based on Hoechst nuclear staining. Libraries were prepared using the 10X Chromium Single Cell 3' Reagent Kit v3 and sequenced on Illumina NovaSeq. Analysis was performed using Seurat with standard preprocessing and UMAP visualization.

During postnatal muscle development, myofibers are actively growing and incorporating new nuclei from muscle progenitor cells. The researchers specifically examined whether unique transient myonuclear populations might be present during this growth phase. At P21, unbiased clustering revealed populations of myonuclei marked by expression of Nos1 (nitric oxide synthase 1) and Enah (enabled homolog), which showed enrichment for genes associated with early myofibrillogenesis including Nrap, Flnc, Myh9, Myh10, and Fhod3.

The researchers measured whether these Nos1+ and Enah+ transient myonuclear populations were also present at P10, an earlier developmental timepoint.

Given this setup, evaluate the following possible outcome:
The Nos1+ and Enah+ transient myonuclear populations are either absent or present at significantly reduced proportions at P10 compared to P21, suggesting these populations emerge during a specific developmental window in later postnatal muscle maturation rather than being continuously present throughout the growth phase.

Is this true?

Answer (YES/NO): YES